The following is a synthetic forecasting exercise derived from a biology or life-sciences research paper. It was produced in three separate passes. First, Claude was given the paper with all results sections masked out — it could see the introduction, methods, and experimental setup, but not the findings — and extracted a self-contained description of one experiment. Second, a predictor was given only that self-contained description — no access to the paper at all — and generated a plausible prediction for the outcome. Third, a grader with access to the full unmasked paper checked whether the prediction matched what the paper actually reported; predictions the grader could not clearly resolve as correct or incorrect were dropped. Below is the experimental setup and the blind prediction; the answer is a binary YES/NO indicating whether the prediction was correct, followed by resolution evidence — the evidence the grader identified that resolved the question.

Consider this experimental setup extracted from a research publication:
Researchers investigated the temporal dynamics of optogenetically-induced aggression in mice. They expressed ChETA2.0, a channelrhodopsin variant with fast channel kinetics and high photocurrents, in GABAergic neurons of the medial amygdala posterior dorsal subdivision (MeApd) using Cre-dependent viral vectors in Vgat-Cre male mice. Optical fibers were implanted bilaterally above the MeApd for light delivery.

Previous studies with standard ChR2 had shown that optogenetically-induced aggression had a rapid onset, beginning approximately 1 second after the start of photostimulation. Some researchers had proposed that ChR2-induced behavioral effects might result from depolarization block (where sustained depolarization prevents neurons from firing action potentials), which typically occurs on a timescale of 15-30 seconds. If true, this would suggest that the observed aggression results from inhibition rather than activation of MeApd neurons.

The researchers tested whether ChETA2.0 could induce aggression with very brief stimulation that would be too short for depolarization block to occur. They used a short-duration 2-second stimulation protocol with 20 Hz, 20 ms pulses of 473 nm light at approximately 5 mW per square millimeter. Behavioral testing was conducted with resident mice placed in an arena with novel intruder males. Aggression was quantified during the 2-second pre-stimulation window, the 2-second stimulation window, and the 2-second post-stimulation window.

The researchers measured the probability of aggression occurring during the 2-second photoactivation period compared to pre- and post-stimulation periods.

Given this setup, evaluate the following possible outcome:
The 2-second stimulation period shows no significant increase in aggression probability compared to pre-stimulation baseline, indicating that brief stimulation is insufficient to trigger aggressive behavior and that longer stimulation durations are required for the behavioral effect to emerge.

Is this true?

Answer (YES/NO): NO